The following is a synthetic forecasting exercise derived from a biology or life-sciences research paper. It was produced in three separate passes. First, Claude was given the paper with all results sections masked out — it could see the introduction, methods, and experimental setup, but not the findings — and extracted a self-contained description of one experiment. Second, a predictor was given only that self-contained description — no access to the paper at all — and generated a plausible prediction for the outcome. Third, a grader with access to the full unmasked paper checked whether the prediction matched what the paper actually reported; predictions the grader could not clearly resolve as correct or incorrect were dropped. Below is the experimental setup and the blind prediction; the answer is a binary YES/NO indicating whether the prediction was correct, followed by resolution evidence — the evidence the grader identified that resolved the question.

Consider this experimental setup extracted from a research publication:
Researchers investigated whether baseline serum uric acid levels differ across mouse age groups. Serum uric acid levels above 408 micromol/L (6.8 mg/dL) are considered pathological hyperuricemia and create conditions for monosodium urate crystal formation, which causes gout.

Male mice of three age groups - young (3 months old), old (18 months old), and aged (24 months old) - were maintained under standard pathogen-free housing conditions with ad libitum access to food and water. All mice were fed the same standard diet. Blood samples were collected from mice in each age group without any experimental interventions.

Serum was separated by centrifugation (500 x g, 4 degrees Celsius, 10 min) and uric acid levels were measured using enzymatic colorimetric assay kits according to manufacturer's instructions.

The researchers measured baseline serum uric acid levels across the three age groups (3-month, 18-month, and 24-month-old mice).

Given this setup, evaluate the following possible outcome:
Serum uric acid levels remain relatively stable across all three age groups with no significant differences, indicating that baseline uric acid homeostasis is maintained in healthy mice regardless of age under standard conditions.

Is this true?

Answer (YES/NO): NO